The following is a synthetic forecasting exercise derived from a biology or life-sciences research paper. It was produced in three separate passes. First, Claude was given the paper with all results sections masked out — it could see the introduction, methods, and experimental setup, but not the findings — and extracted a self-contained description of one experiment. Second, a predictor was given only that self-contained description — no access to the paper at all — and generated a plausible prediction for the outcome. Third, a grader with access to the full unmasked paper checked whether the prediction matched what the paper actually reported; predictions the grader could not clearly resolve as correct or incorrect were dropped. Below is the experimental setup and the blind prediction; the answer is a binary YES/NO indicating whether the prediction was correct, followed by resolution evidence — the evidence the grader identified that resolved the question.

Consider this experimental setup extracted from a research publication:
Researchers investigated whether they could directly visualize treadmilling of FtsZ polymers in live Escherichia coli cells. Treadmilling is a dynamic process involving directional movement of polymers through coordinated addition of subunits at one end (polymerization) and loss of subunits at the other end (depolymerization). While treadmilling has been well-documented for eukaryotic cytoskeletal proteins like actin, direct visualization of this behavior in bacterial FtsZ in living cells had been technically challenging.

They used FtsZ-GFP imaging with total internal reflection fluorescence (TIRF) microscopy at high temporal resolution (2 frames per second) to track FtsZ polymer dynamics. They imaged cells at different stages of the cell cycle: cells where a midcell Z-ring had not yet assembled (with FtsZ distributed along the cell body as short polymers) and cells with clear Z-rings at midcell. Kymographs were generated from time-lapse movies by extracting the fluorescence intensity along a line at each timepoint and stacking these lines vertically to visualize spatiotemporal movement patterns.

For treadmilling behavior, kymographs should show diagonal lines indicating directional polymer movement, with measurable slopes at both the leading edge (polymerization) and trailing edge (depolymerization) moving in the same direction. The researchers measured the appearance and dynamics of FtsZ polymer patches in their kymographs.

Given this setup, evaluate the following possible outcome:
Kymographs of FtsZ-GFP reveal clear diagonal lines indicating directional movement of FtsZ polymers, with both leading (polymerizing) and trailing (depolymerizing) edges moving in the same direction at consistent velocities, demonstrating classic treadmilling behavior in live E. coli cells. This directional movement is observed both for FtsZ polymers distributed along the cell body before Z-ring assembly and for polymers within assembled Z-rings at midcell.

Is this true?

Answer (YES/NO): YES